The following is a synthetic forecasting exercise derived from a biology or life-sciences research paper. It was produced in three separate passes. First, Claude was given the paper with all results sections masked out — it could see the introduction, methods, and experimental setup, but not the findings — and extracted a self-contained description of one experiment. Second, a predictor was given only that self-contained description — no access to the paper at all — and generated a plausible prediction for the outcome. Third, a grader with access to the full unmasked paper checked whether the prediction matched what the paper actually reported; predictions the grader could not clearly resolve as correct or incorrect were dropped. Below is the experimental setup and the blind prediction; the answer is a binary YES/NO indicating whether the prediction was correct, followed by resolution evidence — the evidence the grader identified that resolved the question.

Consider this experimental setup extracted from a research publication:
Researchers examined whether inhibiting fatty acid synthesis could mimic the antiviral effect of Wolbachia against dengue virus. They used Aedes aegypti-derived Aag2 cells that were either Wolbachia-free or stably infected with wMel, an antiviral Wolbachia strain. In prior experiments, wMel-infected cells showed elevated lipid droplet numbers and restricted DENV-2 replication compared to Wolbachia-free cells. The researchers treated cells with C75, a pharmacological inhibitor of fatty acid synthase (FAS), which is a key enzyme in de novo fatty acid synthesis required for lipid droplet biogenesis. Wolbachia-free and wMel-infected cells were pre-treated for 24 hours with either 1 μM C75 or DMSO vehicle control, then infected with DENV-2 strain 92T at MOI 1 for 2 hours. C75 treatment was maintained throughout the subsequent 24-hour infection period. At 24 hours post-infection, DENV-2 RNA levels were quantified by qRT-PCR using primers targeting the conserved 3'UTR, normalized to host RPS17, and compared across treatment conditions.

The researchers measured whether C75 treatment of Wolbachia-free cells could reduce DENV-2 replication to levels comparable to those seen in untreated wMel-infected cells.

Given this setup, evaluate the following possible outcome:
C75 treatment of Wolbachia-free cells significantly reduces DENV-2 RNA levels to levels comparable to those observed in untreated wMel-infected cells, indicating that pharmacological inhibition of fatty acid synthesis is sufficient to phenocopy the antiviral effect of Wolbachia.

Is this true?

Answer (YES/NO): NO